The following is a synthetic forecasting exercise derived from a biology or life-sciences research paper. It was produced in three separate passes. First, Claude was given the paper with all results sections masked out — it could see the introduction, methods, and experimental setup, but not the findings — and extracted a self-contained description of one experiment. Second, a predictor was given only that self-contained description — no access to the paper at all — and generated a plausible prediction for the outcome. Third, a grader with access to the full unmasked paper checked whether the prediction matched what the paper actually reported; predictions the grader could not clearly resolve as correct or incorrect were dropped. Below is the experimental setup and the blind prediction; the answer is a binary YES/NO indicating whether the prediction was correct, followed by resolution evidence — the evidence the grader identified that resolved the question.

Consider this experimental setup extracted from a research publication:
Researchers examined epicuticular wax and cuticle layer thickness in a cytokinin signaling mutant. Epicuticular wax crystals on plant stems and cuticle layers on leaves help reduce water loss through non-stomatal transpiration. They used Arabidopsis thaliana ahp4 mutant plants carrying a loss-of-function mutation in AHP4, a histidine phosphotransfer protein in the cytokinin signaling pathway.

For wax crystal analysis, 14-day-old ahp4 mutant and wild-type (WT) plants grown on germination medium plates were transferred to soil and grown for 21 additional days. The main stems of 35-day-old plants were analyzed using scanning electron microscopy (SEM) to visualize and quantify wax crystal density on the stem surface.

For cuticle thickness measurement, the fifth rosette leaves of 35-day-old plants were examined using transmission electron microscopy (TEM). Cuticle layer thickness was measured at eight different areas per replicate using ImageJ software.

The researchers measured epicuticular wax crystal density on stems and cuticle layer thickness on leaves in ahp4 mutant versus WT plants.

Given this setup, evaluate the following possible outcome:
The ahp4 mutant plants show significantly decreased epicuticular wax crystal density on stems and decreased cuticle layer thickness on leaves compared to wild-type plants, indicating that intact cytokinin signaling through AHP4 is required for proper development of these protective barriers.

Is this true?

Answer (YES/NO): NO